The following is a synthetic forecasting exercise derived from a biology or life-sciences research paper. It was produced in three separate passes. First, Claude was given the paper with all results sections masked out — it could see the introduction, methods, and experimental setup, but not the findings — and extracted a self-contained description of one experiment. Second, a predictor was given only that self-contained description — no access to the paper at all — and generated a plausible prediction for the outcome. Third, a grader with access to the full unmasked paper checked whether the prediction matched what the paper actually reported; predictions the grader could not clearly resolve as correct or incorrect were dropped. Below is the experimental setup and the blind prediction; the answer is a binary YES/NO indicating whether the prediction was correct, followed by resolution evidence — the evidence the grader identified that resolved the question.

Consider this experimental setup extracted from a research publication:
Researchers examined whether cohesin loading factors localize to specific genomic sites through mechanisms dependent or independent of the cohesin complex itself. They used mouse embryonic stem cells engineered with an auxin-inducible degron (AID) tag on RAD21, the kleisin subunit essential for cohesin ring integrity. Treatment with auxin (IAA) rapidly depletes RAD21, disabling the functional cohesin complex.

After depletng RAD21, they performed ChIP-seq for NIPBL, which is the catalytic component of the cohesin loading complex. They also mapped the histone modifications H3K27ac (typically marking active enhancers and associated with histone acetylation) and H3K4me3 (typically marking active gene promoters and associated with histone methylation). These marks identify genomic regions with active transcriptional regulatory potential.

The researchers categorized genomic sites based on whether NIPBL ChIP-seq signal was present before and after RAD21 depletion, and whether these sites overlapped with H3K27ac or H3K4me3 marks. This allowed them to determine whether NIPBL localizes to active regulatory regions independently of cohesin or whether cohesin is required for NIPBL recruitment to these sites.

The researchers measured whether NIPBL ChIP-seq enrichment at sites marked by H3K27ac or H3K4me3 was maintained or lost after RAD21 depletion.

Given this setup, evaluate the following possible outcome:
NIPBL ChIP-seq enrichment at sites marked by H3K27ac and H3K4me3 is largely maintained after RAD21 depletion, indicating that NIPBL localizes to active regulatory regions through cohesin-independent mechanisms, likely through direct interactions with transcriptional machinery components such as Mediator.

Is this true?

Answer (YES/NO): YES